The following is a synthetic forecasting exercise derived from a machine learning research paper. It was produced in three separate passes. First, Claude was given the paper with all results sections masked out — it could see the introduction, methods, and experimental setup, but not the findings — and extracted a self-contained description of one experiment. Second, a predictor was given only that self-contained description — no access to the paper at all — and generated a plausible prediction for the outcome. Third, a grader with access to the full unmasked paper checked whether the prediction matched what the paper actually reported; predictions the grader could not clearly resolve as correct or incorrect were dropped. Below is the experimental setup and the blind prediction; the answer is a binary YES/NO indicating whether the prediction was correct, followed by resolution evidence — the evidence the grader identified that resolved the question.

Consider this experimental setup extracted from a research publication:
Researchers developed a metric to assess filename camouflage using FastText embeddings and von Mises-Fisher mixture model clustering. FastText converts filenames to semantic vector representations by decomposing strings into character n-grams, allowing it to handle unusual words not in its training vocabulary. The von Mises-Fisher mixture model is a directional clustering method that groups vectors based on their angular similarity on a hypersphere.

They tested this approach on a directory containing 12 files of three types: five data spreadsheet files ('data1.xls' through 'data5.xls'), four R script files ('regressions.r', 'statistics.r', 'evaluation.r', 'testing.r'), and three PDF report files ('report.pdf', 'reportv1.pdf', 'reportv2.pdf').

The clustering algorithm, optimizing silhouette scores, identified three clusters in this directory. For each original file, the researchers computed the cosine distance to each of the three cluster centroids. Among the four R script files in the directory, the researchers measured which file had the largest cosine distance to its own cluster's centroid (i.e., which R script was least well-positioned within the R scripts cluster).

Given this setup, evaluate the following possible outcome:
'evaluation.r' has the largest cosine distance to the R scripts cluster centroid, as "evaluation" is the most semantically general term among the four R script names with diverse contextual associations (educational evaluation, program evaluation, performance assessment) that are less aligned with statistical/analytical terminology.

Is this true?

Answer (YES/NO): NO